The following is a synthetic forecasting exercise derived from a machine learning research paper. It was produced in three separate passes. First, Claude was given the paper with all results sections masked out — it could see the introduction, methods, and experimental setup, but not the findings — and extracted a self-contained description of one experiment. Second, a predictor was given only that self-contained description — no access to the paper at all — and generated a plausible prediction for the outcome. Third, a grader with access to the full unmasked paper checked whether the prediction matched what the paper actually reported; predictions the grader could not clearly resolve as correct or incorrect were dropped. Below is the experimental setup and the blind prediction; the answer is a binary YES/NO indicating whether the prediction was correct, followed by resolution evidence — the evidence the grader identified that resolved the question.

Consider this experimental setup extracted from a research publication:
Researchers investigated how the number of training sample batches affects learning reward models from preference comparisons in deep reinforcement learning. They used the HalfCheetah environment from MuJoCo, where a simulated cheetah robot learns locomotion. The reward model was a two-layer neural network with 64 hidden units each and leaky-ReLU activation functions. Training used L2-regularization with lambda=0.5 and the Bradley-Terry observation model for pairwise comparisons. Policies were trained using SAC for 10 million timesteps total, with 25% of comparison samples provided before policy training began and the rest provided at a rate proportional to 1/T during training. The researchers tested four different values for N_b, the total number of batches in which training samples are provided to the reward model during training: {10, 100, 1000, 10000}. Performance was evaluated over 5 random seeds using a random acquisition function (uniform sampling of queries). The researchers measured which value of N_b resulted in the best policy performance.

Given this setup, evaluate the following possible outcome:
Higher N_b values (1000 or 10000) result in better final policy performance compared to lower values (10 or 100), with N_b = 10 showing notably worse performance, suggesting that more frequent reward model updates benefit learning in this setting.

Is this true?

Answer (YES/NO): NO